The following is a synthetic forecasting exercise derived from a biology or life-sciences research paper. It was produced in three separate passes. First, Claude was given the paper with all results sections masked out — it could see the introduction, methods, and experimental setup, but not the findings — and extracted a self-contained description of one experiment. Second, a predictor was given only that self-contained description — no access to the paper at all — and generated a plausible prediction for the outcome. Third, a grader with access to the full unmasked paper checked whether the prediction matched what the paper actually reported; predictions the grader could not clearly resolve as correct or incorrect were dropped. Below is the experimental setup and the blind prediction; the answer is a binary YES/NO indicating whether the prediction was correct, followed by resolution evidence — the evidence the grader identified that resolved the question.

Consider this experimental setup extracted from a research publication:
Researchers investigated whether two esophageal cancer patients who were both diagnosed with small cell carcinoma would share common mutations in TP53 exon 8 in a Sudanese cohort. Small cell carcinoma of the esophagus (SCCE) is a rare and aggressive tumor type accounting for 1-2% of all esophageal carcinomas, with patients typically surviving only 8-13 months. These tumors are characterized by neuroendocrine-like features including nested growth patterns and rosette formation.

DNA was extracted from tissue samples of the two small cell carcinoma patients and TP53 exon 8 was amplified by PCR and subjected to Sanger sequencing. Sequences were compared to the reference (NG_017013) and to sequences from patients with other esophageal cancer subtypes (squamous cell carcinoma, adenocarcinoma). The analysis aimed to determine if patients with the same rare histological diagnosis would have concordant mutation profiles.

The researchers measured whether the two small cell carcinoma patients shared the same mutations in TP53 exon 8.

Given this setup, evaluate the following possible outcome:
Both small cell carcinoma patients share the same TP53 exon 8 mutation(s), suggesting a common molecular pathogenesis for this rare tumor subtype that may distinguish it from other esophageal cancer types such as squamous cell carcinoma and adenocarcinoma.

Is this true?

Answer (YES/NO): YES